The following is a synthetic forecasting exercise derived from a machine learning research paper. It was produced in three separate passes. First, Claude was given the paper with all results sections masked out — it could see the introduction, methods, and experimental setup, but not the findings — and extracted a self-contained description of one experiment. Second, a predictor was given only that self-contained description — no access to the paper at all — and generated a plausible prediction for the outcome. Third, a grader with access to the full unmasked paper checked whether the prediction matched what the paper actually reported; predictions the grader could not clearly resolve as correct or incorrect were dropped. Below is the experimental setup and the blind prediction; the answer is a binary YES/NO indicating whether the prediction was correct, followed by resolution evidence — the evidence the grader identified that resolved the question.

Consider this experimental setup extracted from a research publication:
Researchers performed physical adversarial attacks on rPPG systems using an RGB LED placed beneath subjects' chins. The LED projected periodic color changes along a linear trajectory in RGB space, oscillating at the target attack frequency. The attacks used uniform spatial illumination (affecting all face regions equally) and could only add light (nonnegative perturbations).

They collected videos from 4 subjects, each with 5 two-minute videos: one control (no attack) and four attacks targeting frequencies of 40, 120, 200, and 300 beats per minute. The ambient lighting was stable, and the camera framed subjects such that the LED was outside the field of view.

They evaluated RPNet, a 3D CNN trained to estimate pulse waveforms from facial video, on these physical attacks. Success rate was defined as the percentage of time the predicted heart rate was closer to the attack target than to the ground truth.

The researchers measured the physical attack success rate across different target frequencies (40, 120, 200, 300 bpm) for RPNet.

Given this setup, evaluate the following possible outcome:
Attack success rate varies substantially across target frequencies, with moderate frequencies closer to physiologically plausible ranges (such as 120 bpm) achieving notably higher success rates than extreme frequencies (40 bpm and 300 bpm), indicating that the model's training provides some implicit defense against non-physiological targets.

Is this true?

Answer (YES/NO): YES